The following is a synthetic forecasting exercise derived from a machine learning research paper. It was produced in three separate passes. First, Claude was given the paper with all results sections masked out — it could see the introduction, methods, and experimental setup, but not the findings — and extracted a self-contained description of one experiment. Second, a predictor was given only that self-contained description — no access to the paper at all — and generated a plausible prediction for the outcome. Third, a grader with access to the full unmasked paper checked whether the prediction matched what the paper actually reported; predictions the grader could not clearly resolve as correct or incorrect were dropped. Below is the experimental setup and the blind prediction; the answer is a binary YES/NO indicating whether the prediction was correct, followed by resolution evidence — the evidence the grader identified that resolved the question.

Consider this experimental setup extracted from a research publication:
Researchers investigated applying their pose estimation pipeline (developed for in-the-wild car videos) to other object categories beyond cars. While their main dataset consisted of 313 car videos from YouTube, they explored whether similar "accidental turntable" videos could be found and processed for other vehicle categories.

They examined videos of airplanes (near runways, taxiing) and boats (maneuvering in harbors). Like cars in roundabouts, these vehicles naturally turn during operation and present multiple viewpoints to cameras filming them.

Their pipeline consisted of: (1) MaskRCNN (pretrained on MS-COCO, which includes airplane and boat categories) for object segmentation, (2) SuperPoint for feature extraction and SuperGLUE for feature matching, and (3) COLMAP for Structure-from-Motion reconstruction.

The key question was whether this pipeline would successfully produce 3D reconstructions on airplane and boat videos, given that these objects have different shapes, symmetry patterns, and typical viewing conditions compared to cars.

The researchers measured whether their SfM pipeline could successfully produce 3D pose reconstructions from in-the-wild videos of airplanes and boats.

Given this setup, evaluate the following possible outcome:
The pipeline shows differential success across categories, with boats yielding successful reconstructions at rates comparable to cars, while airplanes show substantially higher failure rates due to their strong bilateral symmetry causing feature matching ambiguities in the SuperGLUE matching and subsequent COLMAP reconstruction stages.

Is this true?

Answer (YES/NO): NO